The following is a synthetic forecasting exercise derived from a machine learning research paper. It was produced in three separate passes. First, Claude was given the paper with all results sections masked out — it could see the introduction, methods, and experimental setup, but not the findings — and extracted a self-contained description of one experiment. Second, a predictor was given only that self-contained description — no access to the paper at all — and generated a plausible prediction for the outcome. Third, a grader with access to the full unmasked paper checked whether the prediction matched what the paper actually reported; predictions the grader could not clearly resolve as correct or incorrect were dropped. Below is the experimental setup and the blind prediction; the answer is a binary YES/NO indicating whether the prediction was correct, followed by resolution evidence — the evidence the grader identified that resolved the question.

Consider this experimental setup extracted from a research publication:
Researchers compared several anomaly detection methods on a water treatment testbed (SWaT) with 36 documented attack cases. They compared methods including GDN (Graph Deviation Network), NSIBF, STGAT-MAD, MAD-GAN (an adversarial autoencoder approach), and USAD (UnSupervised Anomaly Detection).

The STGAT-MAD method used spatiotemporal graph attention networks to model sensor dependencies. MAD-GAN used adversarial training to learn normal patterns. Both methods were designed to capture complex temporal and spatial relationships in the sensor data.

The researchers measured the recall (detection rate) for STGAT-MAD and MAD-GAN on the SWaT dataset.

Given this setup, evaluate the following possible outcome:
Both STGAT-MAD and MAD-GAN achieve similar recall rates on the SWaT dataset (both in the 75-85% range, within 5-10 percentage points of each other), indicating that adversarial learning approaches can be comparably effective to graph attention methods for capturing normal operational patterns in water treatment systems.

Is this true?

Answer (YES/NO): NO